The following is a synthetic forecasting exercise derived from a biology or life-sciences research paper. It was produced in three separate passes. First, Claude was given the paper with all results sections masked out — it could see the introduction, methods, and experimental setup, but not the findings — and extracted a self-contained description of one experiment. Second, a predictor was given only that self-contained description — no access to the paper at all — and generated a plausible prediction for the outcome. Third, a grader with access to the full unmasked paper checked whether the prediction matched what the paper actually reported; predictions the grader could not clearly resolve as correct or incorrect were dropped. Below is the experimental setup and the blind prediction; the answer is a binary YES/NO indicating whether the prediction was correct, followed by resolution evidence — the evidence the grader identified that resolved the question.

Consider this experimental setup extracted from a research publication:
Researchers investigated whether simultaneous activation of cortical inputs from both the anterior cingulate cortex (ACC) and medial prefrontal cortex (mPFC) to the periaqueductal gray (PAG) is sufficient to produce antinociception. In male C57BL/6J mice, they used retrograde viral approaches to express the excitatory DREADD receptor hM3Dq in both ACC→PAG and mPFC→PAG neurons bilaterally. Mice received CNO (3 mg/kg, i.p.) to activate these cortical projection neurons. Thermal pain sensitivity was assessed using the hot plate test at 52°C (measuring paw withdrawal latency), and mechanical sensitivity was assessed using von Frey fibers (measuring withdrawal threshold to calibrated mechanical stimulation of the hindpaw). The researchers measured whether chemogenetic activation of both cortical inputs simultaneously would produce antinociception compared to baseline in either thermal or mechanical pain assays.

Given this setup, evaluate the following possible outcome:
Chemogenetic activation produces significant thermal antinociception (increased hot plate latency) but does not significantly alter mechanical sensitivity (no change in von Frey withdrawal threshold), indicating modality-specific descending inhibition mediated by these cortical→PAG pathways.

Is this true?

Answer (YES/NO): NO